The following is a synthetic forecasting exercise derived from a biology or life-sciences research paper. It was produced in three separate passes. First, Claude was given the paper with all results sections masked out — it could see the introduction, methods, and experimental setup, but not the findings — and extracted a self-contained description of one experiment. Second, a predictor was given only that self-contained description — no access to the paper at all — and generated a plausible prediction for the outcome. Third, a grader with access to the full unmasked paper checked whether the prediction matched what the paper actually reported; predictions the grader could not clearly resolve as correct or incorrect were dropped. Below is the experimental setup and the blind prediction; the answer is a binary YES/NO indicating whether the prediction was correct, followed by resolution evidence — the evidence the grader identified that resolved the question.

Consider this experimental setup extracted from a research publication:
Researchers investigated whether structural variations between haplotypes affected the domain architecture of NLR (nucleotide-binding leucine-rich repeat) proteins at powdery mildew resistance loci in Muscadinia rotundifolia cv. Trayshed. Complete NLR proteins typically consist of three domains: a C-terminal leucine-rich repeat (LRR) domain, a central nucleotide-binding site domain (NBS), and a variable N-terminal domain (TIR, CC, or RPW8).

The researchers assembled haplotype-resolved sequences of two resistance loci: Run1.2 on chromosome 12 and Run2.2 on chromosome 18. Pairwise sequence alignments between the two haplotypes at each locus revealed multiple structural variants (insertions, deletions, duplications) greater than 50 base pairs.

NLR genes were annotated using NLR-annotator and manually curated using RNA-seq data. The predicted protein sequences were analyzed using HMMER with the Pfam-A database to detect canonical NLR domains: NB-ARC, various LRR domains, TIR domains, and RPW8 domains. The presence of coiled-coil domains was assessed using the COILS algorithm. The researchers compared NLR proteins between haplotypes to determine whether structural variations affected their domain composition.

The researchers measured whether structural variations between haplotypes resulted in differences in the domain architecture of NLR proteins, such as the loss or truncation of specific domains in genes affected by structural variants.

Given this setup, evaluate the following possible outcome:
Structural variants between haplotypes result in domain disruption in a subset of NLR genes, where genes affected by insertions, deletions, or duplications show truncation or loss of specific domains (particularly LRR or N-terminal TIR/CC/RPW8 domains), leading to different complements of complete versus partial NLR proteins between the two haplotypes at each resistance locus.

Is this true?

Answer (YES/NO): YES